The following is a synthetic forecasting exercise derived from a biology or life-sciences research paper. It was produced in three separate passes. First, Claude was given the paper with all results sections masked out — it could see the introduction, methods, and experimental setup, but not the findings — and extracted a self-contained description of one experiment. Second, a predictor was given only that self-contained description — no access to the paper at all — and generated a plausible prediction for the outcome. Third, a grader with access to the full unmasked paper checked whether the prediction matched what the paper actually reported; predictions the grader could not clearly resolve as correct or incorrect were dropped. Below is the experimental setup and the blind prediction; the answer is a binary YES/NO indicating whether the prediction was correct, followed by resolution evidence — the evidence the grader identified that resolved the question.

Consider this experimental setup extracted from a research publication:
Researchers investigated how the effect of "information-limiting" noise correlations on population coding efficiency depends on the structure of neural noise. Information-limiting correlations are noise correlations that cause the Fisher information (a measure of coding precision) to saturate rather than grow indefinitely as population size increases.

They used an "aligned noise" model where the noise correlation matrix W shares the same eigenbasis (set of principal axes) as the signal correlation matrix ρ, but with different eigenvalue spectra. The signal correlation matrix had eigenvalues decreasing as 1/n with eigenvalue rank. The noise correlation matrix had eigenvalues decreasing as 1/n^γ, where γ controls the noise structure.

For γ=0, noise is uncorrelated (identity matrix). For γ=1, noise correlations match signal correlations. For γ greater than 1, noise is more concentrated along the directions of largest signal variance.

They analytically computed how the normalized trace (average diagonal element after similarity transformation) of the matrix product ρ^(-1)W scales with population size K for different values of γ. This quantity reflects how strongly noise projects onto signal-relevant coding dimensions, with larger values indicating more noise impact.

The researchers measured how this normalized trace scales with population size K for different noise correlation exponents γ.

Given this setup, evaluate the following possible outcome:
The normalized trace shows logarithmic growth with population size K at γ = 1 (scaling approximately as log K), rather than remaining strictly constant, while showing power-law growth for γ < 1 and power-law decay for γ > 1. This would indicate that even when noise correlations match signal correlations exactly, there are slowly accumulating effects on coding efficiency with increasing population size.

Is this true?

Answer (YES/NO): NO